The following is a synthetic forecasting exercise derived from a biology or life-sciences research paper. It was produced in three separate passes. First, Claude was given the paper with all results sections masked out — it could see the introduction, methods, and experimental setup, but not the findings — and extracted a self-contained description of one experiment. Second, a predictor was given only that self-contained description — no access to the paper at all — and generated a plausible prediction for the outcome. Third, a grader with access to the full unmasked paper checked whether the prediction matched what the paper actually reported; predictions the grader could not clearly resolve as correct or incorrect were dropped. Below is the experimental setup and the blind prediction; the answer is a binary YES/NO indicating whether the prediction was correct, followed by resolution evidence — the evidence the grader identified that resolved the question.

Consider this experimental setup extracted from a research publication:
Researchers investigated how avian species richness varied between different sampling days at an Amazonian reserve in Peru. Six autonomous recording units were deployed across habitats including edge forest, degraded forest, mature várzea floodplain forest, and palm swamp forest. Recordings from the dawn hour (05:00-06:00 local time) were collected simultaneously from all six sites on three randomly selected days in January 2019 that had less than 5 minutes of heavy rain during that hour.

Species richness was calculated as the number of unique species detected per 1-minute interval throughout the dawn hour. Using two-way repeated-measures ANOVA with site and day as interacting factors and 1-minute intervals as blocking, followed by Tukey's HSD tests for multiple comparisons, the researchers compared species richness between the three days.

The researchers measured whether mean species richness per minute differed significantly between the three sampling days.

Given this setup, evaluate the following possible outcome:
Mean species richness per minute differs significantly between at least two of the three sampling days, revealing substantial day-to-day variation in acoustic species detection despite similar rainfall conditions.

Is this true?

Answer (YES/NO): YES